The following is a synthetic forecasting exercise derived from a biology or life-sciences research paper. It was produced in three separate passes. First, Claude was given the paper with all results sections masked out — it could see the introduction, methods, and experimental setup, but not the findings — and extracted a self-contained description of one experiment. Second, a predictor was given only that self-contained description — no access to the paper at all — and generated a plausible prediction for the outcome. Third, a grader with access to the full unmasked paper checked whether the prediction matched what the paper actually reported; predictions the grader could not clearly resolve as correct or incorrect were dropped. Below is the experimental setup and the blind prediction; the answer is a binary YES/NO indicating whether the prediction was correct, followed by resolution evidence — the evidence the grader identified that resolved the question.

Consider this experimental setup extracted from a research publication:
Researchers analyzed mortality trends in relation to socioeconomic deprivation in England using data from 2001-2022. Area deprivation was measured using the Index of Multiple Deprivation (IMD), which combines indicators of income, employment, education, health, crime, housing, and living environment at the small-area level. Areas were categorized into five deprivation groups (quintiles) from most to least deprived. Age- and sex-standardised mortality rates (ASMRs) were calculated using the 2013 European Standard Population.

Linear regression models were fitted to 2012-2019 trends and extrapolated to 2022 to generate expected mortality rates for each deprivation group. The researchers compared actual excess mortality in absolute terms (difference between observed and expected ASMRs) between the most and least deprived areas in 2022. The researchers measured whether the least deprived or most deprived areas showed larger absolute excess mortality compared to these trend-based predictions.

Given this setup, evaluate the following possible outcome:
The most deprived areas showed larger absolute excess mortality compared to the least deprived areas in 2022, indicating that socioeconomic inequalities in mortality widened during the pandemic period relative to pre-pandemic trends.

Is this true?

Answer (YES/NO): NO